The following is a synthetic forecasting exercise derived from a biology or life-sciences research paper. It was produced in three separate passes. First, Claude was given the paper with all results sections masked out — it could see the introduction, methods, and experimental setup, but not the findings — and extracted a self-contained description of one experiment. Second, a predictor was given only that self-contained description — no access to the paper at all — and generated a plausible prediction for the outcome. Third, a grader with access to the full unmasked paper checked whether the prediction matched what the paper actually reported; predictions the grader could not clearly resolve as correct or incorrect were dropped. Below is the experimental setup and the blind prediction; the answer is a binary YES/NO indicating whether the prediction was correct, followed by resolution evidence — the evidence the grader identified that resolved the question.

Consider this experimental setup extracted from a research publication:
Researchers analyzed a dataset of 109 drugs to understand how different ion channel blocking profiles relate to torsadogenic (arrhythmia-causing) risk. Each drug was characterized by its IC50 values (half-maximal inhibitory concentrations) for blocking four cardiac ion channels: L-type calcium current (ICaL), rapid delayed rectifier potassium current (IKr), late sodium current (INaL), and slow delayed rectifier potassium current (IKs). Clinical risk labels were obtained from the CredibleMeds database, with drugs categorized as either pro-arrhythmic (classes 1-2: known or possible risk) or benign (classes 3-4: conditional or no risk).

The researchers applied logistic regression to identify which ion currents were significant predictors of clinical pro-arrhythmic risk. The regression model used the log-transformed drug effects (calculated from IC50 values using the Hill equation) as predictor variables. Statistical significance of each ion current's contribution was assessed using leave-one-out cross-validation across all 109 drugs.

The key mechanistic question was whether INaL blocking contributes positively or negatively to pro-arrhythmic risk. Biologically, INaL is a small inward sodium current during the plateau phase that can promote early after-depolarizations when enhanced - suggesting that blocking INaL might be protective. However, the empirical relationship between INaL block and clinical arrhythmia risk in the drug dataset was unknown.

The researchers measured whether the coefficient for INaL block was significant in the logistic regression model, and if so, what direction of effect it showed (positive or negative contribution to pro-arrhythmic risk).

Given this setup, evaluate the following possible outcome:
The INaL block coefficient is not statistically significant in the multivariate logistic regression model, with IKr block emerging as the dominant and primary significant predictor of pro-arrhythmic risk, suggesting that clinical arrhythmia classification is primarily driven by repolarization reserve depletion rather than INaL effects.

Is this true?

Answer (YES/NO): NO